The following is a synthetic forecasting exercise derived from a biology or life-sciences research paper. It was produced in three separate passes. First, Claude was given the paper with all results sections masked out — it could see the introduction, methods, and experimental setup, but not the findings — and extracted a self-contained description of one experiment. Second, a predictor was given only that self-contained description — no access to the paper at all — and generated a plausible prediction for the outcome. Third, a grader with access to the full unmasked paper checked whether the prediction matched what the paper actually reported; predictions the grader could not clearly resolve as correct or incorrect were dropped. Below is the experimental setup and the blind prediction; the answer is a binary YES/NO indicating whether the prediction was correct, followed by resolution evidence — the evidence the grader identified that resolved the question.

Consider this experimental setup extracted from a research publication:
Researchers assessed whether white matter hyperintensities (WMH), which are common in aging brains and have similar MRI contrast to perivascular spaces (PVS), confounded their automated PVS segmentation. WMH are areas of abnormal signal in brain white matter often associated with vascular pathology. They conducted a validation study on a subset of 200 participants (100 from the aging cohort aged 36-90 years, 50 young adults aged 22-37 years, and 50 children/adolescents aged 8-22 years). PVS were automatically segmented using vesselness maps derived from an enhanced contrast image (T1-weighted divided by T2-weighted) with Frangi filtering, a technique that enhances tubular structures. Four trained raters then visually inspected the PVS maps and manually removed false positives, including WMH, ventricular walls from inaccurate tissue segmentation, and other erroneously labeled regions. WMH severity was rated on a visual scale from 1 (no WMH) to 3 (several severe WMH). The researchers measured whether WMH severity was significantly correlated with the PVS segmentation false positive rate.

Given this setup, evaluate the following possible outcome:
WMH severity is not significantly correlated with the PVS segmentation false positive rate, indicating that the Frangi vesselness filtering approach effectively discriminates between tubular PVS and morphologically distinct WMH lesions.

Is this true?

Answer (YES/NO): YES